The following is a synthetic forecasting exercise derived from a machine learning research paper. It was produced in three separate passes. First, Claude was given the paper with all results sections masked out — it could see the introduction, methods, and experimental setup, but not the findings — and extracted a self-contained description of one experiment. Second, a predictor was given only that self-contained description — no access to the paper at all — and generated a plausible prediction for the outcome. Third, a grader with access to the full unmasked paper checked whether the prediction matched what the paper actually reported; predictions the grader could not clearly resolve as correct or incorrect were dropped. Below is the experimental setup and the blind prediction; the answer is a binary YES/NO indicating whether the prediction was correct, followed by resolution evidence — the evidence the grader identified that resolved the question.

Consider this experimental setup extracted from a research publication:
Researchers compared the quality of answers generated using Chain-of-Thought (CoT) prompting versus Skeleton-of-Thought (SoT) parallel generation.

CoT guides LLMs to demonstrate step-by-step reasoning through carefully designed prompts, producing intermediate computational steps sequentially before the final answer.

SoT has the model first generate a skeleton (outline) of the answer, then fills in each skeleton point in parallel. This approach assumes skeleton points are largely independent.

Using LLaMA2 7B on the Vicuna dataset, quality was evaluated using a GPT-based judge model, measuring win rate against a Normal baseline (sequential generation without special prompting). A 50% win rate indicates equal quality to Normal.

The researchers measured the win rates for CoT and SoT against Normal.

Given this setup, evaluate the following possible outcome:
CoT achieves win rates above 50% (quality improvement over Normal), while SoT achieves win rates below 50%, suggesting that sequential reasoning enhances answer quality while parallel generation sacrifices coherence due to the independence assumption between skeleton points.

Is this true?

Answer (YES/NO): YES